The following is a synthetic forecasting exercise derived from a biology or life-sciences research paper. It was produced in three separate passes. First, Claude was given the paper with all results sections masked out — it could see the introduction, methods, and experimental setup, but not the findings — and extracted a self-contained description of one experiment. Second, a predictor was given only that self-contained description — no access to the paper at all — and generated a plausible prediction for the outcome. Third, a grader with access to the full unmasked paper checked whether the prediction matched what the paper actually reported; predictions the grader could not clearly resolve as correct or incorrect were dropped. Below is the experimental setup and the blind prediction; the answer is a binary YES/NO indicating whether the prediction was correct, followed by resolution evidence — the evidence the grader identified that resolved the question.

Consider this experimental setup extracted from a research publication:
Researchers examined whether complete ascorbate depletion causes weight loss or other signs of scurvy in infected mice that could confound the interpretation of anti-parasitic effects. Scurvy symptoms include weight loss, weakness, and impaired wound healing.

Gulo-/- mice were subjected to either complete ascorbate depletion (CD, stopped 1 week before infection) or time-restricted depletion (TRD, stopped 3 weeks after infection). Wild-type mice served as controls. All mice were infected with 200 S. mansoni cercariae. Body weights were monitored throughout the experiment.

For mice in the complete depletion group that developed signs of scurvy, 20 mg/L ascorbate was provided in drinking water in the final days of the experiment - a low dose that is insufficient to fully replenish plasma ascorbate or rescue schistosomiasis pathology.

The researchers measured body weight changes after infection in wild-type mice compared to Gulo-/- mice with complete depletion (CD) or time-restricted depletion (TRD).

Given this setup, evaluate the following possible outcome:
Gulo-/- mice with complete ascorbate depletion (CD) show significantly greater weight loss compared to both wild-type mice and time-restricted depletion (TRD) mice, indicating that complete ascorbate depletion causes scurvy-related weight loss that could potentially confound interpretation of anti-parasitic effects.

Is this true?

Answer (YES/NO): YES